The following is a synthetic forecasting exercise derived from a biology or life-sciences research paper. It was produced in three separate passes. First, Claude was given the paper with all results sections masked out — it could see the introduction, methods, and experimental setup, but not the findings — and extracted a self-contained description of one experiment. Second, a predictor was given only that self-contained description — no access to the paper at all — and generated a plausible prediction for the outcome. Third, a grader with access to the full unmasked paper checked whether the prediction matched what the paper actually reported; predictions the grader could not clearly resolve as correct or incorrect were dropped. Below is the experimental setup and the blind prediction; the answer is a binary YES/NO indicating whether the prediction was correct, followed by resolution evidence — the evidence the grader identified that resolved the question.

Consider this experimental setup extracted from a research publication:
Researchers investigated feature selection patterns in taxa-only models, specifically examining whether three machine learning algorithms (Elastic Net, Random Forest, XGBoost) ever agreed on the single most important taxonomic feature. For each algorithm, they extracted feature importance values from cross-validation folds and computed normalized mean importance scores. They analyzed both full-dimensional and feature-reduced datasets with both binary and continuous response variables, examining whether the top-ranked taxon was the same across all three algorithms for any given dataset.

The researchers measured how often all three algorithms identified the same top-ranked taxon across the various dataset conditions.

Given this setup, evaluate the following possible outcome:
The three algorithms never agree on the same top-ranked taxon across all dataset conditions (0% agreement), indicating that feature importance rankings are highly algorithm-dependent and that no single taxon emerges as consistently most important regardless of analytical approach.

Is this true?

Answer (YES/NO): YES